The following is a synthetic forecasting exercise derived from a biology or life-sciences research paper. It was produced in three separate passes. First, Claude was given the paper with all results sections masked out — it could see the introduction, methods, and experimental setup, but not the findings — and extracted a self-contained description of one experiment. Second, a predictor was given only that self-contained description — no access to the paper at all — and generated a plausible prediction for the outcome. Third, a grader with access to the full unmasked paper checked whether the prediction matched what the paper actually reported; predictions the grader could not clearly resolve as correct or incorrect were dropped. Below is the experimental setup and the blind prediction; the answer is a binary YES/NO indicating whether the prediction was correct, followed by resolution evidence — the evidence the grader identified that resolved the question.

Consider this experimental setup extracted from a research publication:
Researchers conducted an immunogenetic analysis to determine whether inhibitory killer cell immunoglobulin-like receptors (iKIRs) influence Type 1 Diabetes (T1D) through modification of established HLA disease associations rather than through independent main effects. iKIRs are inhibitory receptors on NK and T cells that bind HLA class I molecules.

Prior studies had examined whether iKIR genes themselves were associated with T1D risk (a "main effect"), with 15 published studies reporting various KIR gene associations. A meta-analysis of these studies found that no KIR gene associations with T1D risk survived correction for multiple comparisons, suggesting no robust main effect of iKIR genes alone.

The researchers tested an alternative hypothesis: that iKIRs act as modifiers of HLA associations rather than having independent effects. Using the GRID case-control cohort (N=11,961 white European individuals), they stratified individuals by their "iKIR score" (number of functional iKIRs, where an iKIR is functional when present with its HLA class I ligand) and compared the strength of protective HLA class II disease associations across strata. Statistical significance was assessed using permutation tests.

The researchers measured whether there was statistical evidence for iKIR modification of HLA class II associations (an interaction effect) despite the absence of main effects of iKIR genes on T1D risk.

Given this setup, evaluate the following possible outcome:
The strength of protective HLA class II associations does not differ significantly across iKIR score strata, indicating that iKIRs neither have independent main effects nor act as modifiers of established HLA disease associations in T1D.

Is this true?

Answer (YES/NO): NO